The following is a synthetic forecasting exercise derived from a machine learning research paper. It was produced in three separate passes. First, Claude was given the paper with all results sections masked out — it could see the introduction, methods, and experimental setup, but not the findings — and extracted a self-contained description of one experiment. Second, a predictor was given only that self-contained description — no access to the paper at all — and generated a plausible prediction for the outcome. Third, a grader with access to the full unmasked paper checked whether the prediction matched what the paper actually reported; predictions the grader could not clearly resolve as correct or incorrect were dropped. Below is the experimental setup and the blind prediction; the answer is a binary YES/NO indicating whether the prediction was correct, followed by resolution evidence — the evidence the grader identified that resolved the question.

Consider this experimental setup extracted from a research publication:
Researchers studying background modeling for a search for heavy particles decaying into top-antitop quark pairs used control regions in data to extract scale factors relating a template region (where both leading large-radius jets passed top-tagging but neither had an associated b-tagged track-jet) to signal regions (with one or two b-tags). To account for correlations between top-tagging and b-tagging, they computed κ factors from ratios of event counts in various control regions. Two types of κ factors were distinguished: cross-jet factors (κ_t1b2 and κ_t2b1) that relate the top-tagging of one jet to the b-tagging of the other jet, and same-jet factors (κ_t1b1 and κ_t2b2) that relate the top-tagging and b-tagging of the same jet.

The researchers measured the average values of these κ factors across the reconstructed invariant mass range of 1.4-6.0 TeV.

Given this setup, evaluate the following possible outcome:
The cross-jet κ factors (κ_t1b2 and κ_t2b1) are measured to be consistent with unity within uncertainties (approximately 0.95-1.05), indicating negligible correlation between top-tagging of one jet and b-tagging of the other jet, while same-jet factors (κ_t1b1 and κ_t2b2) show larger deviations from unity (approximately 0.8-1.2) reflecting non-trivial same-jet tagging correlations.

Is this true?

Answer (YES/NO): NO